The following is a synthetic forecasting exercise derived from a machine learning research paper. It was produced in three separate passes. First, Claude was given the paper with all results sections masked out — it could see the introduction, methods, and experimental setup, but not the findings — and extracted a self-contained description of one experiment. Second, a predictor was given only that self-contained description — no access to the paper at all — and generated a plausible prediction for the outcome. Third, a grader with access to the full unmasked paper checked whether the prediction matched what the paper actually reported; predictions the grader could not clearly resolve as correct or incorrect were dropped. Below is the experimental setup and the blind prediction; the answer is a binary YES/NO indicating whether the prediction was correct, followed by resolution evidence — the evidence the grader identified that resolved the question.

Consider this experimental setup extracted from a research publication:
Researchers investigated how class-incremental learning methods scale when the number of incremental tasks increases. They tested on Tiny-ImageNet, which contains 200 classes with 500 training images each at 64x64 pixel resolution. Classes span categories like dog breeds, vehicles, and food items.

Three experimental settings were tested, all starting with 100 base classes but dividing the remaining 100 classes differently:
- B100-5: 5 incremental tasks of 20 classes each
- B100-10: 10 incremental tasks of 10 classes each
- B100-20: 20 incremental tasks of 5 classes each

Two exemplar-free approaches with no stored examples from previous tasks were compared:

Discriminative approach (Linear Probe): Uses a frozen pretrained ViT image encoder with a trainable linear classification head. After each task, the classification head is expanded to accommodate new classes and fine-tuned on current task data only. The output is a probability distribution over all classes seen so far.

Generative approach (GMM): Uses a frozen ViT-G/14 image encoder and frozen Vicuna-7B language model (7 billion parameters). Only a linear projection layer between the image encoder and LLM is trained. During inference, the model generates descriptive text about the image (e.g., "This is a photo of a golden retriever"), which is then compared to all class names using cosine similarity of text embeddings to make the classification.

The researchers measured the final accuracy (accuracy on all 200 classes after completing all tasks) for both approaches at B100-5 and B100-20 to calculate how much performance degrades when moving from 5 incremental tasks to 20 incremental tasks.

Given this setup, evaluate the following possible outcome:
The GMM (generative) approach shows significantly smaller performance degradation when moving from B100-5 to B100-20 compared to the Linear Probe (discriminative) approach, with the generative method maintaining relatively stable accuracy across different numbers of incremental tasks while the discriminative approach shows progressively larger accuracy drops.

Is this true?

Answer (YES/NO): YES